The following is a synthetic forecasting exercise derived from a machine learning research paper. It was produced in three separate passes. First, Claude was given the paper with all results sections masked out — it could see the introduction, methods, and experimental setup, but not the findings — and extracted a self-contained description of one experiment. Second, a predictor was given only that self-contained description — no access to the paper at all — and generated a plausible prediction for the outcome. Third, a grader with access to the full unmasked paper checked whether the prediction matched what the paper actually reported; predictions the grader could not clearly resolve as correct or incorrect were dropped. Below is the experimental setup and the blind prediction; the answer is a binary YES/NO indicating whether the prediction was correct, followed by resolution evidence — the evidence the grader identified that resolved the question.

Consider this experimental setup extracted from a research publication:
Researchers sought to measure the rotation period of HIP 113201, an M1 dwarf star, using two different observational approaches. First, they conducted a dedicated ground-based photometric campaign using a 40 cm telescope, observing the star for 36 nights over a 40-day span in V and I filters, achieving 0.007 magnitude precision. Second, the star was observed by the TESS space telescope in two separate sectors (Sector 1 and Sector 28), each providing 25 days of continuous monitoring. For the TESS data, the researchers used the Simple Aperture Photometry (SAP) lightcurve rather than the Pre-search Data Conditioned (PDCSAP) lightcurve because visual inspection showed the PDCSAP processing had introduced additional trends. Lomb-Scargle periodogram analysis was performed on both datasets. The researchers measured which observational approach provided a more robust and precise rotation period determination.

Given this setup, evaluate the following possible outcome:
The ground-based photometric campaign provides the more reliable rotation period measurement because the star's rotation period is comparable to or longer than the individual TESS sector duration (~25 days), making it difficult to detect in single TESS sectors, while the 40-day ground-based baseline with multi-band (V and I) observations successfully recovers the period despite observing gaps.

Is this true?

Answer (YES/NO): YES